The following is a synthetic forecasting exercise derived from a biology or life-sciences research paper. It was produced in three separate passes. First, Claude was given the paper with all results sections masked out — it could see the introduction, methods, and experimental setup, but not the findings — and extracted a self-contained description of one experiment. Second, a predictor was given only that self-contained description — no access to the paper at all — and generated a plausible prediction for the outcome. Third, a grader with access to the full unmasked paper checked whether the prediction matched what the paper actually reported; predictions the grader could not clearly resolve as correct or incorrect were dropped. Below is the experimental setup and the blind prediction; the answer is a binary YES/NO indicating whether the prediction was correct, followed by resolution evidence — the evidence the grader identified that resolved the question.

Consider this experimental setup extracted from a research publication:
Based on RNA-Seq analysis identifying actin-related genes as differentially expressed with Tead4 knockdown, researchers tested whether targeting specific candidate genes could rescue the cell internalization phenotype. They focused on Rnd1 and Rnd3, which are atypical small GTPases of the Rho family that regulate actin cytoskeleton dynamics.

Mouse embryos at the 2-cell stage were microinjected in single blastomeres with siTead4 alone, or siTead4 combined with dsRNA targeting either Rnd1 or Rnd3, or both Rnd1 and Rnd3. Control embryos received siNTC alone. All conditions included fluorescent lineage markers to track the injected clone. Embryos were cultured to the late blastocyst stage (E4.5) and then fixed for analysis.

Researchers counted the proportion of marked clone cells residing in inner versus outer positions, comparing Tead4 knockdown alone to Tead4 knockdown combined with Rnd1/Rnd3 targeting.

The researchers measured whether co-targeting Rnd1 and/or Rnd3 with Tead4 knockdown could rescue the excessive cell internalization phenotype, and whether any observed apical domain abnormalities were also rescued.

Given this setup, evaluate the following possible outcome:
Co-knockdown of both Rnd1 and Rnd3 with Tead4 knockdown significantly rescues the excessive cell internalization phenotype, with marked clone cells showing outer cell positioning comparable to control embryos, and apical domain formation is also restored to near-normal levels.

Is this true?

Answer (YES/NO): NO